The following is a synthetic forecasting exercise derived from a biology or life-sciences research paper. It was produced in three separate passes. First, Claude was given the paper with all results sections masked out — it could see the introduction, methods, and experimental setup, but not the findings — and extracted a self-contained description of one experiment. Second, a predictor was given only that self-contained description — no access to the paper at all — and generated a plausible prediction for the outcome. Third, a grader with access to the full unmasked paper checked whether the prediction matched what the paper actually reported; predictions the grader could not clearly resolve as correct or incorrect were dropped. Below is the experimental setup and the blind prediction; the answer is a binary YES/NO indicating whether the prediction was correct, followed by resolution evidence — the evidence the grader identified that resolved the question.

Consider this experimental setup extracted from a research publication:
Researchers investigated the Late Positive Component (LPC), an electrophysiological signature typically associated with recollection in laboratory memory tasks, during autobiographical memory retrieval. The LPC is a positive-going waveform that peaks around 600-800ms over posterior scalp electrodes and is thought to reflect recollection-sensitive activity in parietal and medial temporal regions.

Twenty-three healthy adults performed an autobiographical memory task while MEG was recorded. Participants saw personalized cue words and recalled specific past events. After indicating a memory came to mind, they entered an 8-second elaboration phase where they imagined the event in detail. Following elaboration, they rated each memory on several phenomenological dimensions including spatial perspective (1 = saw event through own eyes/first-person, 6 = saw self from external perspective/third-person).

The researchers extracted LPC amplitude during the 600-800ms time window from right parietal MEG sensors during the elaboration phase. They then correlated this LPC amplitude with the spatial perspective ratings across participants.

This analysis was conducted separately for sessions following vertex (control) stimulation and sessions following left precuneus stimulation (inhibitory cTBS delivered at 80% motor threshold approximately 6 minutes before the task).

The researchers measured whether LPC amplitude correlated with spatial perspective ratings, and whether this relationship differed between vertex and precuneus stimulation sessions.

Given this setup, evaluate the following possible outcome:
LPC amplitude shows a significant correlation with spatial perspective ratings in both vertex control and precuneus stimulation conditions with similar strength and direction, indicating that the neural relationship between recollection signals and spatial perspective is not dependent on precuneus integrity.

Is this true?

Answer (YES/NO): NO